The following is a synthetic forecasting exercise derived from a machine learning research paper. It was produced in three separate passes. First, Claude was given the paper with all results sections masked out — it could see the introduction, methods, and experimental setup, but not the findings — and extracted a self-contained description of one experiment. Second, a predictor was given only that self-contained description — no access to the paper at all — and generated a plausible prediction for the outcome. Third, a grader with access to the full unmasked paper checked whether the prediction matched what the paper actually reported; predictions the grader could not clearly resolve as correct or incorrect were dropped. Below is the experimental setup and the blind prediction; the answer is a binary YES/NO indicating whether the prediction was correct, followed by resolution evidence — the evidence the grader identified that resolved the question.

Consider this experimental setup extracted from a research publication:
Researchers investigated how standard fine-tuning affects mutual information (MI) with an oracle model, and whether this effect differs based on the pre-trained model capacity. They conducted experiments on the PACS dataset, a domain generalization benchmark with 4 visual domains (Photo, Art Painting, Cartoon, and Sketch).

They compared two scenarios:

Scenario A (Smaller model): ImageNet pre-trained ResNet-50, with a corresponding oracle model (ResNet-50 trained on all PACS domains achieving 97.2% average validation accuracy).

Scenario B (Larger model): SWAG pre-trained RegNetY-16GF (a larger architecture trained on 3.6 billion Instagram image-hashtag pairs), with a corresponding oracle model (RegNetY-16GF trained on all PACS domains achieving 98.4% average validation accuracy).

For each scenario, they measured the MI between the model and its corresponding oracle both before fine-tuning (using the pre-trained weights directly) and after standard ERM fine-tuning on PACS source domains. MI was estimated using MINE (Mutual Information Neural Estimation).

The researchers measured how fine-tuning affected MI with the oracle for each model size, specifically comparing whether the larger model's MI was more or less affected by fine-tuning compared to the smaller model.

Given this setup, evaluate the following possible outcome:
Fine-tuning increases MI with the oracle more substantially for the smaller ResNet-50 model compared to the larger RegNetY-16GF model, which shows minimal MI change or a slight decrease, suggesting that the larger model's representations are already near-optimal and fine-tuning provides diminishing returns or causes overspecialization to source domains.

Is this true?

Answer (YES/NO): NO